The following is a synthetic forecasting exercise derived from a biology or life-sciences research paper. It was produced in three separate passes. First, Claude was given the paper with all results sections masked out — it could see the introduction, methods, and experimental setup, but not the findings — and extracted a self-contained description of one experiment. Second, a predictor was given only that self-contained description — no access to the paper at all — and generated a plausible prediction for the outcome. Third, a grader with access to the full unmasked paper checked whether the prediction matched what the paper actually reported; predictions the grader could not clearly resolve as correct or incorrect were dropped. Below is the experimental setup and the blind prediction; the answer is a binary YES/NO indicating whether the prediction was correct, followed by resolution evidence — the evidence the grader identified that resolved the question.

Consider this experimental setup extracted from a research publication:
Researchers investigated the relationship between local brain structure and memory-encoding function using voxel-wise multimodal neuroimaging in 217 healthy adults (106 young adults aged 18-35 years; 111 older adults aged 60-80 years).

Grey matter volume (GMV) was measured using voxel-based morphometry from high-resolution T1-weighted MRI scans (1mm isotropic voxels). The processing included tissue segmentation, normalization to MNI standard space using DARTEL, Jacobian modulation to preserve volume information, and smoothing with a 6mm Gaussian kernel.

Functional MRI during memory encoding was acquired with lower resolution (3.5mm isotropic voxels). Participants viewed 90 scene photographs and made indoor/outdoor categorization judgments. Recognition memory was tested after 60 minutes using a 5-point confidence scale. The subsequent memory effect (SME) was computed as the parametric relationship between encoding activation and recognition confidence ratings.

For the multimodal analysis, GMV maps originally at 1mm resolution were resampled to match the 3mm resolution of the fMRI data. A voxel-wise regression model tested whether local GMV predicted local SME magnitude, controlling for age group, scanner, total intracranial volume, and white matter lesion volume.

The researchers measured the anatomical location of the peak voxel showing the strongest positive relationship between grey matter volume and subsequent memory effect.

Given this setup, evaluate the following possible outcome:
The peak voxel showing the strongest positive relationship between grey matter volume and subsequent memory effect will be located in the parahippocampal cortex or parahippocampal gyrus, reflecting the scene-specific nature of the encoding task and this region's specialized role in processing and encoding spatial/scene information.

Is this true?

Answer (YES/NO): NO